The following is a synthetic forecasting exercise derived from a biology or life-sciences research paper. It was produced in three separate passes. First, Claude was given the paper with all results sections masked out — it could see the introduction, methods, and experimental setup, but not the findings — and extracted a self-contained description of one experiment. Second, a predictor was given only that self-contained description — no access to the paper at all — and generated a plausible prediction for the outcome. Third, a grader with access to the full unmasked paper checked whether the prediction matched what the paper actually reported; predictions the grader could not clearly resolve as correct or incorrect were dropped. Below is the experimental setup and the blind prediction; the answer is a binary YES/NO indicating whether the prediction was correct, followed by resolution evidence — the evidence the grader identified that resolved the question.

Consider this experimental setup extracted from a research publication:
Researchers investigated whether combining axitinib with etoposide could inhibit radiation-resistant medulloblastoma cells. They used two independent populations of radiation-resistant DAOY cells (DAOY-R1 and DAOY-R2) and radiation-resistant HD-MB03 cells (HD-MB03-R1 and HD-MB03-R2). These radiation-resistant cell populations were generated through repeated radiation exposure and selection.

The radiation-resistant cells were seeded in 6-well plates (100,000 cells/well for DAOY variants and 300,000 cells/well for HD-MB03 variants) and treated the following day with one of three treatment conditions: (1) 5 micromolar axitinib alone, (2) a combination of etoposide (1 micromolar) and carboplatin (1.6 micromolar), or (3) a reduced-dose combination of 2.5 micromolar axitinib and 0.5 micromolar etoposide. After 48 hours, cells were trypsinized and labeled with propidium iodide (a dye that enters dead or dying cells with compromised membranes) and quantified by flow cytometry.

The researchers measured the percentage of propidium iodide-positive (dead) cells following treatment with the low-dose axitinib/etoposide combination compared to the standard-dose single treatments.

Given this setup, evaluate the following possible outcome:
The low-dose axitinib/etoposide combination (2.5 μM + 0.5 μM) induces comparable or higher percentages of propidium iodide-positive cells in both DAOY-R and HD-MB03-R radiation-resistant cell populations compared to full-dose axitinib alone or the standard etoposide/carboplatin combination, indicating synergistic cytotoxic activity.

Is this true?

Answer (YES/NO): NO